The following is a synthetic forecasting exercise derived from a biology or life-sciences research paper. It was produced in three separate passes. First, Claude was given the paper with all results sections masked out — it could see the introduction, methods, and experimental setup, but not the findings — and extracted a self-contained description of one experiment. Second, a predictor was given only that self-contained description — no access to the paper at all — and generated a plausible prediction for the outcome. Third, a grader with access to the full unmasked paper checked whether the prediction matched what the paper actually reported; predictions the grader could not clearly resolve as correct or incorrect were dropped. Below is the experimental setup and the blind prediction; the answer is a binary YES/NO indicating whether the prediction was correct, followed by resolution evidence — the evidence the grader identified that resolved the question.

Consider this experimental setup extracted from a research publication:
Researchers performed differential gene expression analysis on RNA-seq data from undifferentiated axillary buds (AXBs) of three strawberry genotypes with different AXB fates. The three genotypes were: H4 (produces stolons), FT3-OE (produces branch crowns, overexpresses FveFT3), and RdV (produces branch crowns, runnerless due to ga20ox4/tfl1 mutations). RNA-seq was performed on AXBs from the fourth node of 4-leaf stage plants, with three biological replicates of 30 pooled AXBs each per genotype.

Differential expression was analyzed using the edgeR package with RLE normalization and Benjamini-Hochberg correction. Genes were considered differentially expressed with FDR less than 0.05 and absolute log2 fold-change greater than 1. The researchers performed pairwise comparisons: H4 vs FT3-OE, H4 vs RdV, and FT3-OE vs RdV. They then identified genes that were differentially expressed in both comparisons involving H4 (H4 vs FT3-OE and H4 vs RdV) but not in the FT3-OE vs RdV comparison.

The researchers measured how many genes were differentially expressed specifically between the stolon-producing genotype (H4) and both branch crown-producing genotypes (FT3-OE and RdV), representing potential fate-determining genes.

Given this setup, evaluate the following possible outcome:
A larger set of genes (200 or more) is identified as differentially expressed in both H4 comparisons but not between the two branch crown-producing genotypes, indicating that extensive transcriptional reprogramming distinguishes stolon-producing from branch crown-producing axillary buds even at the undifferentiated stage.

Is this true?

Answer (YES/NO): YES